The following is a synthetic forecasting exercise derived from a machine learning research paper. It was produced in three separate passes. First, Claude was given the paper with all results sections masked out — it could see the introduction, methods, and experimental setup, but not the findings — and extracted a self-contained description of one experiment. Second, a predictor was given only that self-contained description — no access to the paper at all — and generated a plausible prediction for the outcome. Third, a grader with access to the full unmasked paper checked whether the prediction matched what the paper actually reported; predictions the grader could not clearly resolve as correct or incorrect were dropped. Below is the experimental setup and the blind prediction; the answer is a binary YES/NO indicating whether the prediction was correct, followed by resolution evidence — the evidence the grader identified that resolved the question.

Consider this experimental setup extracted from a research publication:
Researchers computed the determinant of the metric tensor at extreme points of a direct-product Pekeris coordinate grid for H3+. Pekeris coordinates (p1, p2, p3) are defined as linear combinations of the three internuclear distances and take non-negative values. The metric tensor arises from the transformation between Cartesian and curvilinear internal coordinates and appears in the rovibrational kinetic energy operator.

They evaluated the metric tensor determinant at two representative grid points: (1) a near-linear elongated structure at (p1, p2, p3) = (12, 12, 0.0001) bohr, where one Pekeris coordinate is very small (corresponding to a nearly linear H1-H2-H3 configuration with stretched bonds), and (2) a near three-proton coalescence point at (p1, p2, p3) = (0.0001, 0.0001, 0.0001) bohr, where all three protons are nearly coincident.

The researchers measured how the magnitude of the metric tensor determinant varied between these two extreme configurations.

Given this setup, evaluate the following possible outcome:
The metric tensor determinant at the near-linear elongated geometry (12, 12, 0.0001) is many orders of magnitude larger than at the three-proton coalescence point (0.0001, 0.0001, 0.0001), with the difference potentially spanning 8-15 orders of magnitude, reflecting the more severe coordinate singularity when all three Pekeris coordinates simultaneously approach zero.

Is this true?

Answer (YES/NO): NO